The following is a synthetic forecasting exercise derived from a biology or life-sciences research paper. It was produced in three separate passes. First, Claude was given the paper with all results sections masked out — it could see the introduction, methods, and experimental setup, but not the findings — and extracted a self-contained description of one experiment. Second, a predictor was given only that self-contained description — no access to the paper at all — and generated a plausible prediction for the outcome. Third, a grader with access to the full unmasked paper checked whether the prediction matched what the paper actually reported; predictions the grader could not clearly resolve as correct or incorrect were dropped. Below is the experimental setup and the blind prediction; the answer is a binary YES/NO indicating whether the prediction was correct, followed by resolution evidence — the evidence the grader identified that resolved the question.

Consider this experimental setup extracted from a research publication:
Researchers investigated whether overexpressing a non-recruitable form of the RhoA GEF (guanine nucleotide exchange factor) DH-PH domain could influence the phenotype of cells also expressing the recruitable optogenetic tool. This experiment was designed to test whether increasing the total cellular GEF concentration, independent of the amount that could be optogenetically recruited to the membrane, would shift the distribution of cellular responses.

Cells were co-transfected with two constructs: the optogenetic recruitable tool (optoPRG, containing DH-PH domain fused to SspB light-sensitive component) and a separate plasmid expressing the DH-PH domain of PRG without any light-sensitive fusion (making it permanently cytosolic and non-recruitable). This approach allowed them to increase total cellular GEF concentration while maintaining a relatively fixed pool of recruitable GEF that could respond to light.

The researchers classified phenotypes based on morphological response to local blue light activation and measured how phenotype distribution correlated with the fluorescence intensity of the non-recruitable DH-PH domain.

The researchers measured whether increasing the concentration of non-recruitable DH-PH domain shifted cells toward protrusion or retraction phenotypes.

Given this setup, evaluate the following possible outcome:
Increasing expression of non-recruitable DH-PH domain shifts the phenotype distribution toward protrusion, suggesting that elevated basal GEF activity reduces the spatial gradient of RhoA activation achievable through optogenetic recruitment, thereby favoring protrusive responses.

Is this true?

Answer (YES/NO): YES